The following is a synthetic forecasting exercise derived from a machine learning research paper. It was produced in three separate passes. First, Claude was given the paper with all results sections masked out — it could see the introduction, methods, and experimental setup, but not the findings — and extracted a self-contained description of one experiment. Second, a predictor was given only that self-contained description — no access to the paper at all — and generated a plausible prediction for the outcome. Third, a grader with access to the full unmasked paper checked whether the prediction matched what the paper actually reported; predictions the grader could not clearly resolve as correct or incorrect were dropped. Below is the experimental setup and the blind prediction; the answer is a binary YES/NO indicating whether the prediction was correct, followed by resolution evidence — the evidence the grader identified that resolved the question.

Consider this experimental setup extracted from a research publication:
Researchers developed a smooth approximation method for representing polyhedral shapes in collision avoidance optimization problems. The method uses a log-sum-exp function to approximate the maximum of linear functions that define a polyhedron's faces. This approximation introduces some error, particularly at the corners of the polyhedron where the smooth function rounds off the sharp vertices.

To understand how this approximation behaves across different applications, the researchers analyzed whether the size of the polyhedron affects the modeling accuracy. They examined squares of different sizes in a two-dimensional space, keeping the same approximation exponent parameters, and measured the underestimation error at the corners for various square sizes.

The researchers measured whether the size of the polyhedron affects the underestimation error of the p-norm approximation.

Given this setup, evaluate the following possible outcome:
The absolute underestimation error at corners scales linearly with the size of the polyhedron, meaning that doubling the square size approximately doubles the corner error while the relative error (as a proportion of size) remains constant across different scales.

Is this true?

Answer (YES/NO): YES